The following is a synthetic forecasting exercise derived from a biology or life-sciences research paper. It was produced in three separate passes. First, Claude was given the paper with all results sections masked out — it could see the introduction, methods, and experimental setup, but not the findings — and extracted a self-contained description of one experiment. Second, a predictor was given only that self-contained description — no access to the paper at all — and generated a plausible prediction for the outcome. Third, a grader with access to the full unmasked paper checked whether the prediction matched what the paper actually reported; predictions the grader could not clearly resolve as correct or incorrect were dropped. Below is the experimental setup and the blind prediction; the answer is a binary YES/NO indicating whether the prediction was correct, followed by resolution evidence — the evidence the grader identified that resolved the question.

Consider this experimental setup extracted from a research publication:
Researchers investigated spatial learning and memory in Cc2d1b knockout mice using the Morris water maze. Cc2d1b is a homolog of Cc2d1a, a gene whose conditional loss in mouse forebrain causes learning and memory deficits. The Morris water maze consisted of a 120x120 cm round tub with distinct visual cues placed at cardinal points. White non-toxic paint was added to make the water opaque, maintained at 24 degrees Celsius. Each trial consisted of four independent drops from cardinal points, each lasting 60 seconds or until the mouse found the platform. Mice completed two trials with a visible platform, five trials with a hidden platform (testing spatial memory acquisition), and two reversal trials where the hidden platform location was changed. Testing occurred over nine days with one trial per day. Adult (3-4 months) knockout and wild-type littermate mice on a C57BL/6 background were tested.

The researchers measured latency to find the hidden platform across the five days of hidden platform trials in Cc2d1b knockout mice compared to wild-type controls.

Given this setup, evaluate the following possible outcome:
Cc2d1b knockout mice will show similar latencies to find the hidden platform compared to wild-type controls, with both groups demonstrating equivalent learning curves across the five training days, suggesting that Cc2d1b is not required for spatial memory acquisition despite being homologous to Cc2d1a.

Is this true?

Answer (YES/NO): NO